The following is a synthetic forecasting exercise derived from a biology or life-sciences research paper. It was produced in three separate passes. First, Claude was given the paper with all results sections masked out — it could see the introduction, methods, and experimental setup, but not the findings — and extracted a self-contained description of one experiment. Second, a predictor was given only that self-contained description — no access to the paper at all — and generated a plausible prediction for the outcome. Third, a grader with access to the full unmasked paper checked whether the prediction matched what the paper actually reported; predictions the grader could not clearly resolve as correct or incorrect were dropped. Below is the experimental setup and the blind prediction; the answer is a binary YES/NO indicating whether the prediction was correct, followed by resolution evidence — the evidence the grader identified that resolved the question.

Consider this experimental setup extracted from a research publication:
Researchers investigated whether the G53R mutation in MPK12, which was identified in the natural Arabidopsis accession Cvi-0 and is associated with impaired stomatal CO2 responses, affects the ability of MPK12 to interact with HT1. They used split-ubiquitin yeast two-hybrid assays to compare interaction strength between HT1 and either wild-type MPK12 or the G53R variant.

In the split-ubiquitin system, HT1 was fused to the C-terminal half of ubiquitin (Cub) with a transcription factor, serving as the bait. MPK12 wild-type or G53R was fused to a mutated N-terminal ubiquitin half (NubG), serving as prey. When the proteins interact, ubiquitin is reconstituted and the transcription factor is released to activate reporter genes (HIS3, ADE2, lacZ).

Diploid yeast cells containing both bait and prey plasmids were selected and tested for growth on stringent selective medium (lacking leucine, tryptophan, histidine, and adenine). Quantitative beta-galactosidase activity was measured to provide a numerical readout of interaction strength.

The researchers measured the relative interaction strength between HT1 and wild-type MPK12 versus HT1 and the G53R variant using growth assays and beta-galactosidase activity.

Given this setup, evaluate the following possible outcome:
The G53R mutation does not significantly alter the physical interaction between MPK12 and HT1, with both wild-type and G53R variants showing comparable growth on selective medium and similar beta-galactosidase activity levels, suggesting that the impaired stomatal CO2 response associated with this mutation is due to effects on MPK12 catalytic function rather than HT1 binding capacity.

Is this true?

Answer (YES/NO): NO